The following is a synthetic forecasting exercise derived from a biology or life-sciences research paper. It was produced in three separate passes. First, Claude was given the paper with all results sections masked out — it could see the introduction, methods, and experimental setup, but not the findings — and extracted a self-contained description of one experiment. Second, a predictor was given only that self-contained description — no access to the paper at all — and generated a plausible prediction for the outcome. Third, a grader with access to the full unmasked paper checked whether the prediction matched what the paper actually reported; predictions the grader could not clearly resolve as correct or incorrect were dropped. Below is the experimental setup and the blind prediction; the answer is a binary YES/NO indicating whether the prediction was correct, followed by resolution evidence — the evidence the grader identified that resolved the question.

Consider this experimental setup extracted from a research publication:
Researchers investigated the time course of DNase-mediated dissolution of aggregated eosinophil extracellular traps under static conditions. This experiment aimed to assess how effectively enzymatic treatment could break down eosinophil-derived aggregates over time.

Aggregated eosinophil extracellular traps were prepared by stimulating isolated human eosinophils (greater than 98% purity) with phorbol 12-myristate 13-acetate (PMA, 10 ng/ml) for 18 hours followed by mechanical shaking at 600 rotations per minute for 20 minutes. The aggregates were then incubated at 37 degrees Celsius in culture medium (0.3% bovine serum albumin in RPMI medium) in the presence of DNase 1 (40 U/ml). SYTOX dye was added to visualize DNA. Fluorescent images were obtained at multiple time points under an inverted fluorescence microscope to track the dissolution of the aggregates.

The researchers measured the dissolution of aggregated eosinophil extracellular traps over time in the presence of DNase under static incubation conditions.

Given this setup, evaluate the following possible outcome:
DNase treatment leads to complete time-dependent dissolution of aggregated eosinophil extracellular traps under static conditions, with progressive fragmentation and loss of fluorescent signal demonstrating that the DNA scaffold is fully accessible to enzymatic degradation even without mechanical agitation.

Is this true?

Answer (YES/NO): NO